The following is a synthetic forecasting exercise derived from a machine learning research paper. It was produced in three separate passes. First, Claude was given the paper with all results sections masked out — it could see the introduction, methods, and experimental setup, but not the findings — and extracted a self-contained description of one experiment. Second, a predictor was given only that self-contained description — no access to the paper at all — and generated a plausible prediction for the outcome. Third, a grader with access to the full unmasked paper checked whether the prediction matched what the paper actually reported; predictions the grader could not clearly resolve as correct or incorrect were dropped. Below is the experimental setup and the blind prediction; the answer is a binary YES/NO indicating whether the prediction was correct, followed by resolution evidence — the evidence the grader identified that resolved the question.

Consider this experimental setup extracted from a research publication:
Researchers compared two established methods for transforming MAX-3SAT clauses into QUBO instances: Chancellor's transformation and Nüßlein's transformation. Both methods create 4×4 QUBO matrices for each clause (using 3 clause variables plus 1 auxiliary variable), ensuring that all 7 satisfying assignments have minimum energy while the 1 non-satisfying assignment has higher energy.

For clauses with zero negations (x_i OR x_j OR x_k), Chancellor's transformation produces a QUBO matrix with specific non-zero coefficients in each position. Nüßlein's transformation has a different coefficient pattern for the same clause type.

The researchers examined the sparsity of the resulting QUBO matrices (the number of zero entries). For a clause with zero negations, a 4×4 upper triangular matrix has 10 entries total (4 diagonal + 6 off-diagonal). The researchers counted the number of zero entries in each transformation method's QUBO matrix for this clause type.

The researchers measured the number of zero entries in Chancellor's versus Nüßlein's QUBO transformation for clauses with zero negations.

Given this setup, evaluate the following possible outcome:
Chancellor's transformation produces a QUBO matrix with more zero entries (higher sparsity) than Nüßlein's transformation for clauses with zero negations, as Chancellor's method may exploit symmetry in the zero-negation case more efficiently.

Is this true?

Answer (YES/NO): NO